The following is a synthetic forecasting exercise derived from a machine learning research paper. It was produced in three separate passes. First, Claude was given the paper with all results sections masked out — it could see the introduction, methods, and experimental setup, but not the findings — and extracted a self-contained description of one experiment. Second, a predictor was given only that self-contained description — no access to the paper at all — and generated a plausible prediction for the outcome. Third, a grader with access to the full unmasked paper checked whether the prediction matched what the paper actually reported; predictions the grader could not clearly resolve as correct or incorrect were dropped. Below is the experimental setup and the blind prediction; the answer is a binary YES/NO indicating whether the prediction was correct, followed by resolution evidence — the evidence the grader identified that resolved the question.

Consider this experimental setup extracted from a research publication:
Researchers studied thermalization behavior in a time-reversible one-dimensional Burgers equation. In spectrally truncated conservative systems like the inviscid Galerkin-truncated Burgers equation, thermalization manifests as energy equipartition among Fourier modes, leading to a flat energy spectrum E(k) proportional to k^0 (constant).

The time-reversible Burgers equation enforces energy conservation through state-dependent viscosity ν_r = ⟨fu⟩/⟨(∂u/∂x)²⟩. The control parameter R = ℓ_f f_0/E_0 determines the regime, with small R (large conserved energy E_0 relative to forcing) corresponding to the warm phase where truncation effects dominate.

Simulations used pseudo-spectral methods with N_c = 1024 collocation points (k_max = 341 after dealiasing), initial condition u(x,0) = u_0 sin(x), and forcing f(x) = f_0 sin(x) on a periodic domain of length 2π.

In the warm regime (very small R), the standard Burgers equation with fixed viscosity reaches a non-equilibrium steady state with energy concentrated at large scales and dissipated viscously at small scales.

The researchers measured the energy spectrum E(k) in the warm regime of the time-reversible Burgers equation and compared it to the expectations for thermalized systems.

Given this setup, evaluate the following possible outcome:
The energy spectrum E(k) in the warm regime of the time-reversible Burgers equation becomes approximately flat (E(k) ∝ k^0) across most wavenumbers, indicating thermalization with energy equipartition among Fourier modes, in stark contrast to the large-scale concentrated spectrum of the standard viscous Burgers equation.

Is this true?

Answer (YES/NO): YES